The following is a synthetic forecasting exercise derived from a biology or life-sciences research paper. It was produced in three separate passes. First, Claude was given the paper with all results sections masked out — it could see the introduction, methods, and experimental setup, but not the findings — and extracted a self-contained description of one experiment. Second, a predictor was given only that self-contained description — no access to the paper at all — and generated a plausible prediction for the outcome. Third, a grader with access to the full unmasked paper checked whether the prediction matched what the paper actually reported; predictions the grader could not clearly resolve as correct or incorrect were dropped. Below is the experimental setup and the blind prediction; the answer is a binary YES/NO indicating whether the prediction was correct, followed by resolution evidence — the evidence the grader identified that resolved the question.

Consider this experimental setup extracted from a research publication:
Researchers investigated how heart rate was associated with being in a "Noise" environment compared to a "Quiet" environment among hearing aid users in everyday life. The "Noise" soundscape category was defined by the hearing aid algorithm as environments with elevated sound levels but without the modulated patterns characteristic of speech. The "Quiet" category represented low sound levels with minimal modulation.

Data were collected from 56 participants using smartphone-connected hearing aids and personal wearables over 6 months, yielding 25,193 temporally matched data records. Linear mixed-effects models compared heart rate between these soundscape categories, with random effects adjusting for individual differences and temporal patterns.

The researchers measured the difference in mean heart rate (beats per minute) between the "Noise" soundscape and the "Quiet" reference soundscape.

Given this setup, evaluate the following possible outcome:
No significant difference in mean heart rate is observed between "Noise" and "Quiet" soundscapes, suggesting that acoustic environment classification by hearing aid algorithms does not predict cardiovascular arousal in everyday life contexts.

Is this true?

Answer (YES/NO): NO